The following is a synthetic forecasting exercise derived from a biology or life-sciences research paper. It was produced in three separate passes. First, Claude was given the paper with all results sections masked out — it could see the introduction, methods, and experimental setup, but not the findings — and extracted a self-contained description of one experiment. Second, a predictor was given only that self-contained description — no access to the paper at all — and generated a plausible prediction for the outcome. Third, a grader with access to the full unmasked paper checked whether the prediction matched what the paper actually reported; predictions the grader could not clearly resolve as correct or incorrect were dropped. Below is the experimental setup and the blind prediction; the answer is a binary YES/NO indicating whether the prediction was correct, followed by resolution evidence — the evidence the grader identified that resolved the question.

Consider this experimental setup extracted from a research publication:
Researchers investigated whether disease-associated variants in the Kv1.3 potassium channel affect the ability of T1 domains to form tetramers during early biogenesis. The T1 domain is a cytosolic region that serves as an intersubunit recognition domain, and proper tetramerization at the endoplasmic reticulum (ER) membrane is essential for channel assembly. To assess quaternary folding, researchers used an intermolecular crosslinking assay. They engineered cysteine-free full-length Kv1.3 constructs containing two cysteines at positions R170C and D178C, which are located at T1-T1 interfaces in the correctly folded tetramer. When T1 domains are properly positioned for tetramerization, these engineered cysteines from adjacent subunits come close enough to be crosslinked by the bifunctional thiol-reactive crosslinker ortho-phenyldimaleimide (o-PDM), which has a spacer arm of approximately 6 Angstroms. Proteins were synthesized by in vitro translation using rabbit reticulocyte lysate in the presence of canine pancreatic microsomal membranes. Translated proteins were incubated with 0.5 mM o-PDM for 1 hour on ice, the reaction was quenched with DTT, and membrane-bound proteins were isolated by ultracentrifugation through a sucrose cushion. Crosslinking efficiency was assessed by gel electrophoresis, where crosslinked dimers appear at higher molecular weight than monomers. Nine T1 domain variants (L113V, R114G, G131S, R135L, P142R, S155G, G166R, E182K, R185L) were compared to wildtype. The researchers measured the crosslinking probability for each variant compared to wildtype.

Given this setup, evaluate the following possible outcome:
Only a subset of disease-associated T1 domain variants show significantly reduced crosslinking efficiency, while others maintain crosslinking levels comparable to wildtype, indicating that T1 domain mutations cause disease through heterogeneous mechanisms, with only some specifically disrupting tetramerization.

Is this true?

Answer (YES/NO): NO